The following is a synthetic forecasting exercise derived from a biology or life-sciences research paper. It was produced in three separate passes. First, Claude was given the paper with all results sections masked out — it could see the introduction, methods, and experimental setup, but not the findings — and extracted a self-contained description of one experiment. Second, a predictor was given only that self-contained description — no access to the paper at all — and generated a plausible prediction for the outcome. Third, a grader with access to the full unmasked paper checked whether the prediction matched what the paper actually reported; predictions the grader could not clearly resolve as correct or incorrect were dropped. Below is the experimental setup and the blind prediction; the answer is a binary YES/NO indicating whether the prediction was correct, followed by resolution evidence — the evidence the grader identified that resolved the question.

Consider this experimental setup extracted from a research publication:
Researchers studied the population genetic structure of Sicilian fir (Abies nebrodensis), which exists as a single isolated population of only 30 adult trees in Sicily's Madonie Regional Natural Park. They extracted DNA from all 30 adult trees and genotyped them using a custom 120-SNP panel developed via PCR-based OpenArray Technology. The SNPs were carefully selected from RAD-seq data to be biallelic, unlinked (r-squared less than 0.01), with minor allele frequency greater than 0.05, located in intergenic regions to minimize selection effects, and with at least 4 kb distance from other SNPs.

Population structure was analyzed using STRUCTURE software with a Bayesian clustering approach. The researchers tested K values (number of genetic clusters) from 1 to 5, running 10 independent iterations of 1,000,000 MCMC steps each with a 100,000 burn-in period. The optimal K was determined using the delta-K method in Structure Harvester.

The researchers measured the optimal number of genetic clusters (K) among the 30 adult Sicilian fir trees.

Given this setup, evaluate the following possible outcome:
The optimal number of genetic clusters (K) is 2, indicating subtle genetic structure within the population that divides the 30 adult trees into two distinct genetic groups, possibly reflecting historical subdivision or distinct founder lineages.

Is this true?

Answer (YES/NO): YES